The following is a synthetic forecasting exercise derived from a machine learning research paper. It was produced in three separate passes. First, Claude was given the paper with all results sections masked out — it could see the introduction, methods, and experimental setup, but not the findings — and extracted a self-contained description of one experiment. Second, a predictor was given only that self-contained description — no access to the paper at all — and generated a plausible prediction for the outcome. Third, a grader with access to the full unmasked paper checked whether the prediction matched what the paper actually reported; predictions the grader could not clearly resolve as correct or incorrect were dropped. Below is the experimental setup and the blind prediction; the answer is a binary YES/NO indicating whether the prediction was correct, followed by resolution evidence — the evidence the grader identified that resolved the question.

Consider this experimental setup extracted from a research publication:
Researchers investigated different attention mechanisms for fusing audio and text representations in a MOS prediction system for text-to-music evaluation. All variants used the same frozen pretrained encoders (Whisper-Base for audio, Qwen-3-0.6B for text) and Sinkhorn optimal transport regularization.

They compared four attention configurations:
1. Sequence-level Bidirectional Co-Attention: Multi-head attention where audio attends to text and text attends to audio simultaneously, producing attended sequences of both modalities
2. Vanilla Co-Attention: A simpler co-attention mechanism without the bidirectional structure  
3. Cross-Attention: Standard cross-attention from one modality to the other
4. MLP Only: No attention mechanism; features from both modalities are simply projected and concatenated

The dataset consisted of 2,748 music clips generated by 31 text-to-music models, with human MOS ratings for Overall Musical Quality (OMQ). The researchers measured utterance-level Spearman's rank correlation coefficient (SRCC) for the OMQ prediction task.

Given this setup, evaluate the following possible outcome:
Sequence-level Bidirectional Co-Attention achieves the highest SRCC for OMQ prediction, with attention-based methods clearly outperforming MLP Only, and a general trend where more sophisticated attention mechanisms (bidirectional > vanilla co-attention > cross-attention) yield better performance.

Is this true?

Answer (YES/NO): YES